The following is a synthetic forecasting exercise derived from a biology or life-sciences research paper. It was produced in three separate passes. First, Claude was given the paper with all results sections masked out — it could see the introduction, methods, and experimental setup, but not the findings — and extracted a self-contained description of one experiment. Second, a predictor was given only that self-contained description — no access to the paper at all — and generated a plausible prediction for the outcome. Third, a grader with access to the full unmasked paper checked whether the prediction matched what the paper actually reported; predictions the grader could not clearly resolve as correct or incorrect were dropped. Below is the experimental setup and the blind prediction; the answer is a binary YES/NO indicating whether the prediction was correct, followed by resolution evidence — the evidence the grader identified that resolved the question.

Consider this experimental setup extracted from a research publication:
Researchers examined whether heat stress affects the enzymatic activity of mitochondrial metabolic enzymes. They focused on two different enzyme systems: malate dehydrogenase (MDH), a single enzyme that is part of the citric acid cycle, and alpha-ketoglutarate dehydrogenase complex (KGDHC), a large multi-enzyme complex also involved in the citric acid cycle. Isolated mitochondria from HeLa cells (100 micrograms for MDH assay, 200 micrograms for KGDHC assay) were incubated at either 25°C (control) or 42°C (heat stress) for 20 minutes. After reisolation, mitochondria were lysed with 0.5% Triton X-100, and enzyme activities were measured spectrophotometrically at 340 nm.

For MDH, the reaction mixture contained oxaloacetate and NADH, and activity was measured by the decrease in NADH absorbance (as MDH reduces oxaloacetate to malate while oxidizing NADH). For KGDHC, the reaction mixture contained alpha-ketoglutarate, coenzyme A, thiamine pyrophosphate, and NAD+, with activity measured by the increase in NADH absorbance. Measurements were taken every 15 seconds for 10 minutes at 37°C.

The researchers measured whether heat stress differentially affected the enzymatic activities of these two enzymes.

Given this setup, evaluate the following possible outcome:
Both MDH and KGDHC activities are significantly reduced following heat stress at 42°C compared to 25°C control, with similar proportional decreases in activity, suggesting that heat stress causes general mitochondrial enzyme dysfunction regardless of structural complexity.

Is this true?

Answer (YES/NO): NO